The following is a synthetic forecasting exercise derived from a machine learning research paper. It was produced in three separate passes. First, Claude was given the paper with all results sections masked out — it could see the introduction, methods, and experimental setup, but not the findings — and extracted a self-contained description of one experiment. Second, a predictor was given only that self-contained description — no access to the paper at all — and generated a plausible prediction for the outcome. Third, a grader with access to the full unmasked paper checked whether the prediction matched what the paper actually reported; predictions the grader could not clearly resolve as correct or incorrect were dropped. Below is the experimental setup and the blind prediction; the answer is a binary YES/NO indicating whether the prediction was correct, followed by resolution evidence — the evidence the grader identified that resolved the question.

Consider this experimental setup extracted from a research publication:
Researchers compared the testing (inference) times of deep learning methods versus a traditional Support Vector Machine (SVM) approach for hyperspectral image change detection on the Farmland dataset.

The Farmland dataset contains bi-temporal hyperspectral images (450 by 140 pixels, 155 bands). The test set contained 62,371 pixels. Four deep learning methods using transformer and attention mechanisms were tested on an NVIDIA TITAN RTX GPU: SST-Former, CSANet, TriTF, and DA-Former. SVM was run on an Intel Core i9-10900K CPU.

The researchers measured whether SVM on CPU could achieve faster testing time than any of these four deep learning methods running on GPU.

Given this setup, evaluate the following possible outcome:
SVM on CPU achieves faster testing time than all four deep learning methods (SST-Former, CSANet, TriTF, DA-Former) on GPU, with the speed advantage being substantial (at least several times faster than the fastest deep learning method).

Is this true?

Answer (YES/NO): YES